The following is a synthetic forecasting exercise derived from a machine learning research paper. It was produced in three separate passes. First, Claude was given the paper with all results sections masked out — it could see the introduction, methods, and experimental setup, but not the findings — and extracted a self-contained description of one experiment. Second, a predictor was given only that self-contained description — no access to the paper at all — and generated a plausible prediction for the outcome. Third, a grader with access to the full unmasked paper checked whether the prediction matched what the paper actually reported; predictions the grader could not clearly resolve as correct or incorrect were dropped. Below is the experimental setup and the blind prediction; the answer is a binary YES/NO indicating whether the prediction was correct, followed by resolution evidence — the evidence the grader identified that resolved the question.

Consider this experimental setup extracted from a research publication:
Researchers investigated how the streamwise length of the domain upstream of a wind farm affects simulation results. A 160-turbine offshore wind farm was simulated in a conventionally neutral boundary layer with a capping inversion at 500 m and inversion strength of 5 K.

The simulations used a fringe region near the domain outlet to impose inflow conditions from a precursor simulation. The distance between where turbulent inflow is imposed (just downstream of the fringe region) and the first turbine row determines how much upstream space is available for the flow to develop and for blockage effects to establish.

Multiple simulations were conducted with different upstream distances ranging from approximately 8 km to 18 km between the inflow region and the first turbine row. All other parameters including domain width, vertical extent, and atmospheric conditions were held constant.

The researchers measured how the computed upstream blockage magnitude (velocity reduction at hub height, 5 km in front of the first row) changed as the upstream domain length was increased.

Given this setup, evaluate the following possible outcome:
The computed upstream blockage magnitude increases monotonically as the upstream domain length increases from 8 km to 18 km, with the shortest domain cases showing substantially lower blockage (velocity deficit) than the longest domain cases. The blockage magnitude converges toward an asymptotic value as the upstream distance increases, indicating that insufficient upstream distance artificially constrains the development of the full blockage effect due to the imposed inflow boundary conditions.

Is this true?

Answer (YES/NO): NO